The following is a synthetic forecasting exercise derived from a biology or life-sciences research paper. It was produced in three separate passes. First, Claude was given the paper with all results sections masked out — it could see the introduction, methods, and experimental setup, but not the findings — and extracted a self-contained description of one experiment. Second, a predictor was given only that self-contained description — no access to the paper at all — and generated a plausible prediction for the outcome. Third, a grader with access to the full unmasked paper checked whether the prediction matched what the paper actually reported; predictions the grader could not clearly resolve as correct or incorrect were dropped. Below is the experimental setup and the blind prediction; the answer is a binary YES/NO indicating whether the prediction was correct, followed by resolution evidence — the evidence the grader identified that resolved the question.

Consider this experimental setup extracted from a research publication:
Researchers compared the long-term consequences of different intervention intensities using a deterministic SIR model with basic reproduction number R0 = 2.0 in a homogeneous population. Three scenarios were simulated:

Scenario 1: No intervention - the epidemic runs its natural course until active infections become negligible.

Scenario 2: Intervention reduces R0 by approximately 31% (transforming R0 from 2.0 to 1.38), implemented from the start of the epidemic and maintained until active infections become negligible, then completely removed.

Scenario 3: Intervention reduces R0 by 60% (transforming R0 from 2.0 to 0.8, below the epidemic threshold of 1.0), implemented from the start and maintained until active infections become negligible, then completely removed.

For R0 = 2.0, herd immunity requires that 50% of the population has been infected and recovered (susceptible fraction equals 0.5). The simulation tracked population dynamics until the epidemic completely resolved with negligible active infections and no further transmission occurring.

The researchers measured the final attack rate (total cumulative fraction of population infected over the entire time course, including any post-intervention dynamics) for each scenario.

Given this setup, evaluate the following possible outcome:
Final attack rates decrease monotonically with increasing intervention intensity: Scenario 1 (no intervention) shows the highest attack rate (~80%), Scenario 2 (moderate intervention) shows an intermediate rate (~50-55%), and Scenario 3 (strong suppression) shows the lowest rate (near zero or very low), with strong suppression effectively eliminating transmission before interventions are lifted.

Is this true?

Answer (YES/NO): NO